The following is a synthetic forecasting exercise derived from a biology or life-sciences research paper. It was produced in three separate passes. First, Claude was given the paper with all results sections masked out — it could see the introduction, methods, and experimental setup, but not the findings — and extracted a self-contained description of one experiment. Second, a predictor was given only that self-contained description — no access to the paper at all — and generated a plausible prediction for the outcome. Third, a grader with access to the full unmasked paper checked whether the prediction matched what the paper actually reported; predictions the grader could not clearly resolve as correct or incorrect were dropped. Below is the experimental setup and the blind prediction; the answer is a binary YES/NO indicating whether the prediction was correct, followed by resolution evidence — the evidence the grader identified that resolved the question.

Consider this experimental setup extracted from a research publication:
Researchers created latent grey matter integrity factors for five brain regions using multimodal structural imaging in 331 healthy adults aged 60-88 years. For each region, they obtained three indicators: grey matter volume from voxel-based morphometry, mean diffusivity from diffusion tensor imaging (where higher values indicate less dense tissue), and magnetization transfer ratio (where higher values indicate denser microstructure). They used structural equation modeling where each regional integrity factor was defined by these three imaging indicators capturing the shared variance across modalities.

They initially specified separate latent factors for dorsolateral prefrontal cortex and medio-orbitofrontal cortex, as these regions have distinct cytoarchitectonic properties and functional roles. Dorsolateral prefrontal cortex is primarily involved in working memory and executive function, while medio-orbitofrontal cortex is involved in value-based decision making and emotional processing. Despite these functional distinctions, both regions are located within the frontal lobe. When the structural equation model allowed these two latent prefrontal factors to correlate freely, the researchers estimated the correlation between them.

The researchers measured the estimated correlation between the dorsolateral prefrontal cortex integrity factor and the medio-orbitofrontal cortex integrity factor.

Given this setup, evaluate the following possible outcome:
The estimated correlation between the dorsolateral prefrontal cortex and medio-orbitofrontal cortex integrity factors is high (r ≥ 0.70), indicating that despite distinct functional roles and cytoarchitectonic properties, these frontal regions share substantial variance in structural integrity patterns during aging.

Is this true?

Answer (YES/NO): YES